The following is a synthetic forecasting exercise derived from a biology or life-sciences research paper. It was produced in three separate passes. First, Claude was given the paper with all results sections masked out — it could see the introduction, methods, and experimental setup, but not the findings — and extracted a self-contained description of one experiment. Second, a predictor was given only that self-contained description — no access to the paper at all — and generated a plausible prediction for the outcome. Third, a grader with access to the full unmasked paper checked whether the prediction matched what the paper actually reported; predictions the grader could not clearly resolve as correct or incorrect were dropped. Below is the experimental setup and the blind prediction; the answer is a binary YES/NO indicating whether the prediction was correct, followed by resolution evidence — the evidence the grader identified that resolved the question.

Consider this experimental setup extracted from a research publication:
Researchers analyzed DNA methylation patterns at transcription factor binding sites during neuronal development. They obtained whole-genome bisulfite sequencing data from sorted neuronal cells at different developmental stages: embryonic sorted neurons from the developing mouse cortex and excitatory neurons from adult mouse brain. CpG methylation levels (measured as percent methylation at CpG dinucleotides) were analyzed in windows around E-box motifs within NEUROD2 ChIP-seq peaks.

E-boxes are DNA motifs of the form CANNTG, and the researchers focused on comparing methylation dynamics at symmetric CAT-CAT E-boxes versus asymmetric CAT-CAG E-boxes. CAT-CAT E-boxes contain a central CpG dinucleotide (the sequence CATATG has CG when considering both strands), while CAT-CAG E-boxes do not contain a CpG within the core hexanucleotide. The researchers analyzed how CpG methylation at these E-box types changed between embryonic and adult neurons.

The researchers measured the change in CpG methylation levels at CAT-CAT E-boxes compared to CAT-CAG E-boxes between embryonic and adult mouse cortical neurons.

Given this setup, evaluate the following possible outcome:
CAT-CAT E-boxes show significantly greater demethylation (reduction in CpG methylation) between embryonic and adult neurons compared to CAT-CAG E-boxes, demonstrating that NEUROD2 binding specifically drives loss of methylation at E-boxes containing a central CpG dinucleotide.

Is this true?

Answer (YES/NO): NO